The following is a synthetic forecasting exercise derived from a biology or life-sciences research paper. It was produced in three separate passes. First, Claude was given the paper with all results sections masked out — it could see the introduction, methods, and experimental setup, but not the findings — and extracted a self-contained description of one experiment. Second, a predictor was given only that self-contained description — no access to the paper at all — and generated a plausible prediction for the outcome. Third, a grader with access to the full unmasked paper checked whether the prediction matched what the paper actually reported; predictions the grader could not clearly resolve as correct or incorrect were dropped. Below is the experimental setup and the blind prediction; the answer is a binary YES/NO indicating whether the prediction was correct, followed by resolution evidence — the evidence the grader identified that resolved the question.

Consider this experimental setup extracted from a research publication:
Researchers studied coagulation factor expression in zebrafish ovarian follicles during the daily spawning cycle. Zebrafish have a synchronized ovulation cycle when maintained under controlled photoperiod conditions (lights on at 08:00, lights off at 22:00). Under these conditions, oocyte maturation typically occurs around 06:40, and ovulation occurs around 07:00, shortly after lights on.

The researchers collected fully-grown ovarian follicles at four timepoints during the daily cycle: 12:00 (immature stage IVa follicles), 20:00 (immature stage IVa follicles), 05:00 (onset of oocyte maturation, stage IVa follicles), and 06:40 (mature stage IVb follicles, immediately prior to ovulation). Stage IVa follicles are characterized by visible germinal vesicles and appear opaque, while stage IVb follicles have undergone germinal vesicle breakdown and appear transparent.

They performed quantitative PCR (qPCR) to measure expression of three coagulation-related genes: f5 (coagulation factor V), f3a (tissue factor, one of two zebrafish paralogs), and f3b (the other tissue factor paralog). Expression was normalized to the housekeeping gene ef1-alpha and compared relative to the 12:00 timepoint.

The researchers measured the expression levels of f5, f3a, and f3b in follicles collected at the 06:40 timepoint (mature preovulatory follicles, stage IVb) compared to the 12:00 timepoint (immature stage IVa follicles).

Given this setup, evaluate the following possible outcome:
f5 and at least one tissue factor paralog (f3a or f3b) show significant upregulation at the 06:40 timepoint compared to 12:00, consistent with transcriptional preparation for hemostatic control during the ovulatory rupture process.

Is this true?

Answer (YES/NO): YES